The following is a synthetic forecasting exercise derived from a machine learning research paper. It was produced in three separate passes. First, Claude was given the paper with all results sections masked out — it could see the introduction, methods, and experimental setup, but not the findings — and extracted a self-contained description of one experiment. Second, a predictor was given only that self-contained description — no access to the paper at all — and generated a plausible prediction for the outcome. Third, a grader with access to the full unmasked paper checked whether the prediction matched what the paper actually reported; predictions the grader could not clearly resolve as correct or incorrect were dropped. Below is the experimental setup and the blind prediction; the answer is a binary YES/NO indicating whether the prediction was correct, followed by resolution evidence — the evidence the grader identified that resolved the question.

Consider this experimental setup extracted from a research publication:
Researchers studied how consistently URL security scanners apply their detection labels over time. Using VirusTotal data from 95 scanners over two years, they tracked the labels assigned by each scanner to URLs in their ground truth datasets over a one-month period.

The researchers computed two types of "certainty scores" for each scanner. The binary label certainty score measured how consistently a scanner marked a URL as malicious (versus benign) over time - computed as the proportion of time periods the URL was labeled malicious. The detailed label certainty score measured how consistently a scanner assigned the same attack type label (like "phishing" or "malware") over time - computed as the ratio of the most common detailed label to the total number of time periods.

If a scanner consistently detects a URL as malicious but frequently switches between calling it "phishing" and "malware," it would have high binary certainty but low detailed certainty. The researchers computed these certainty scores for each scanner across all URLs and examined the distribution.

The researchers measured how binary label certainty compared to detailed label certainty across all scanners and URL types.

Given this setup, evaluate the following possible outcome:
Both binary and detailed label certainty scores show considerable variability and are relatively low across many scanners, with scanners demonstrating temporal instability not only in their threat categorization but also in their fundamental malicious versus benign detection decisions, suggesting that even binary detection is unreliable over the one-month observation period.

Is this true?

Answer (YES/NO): NO